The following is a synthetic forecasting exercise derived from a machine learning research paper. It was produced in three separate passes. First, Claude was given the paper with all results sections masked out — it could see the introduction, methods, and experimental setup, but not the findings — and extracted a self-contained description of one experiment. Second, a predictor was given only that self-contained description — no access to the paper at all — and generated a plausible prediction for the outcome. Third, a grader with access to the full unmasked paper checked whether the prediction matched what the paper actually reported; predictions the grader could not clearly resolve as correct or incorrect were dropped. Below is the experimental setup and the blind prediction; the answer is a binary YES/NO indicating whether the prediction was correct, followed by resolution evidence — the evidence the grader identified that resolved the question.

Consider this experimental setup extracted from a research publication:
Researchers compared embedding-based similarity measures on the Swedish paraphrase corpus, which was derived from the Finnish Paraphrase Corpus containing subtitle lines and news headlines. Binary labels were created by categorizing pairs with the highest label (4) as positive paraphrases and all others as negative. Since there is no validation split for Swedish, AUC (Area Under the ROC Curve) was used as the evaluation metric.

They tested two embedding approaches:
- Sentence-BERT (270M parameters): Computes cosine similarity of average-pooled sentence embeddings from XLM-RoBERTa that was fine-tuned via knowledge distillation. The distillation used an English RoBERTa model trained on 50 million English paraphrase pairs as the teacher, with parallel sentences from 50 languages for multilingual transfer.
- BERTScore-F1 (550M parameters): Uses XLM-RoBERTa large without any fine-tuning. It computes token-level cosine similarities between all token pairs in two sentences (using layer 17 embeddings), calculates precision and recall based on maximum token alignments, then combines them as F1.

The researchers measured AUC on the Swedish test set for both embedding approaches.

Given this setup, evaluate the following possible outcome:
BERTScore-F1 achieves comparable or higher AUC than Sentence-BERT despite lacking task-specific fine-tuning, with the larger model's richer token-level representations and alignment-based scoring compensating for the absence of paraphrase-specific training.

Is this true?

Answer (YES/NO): NO